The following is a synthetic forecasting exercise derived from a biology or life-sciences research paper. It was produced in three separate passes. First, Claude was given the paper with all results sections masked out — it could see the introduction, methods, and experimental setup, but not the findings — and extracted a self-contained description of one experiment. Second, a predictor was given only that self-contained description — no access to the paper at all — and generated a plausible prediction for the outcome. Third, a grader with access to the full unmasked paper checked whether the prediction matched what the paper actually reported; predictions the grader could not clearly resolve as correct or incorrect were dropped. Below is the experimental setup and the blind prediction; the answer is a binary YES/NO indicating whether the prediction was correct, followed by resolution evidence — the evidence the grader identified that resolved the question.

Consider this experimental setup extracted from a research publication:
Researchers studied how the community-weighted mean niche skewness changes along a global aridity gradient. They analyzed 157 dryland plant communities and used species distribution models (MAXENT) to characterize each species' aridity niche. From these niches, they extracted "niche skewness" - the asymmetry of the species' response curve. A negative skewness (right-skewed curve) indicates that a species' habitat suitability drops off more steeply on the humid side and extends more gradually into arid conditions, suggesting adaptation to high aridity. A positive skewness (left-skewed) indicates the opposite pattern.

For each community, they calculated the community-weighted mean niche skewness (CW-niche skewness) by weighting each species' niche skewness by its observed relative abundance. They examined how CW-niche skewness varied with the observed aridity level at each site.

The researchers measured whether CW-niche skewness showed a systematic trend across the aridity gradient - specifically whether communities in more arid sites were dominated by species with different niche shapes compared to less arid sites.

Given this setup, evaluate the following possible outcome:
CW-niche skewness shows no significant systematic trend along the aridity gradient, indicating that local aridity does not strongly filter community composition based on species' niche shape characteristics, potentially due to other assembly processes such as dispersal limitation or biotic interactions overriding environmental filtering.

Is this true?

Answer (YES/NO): NO